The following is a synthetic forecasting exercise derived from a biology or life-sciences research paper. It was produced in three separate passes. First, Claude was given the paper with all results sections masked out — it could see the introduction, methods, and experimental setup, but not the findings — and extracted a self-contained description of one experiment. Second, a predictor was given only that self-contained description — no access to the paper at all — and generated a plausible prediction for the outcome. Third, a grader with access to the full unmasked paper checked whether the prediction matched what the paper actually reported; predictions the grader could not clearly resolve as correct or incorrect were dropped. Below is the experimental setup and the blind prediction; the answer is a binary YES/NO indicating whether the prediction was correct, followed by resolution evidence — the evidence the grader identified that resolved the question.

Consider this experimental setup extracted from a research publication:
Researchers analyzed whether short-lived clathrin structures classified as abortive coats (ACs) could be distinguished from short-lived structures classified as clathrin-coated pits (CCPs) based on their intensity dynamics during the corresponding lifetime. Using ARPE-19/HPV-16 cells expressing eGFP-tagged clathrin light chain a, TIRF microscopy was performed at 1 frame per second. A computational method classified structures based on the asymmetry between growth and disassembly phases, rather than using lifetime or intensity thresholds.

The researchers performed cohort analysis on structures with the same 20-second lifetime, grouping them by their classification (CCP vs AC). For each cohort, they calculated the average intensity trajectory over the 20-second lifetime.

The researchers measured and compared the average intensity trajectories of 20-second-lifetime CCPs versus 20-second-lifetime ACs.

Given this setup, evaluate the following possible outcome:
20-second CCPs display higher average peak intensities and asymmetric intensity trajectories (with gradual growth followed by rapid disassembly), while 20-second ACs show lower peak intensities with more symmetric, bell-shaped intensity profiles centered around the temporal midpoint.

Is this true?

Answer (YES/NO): NO